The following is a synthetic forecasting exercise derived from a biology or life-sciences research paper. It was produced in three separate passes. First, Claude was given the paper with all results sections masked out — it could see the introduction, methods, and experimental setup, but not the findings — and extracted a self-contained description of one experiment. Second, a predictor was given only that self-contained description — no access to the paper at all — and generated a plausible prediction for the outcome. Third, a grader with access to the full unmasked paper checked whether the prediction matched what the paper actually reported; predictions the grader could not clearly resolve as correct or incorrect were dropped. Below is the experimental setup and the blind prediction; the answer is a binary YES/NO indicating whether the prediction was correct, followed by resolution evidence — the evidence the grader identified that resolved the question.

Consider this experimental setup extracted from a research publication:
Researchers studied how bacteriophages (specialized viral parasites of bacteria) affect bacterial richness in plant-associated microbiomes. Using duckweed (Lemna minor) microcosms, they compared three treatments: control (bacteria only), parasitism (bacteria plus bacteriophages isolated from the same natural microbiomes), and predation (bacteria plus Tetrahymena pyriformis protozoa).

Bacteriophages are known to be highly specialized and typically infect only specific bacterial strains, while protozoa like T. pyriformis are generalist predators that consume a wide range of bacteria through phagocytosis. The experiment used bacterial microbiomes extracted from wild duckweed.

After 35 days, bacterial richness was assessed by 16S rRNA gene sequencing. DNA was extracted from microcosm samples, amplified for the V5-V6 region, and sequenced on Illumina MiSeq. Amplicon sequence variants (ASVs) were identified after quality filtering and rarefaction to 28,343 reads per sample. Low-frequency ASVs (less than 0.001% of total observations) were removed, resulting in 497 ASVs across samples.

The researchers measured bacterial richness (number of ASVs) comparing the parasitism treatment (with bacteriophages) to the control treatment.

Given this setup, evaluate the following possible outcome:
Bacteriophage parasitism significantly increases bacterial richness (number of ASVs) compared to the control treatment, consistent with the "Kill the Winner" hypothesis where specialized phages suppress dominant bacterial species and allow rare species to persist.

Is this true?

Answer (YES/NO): NO